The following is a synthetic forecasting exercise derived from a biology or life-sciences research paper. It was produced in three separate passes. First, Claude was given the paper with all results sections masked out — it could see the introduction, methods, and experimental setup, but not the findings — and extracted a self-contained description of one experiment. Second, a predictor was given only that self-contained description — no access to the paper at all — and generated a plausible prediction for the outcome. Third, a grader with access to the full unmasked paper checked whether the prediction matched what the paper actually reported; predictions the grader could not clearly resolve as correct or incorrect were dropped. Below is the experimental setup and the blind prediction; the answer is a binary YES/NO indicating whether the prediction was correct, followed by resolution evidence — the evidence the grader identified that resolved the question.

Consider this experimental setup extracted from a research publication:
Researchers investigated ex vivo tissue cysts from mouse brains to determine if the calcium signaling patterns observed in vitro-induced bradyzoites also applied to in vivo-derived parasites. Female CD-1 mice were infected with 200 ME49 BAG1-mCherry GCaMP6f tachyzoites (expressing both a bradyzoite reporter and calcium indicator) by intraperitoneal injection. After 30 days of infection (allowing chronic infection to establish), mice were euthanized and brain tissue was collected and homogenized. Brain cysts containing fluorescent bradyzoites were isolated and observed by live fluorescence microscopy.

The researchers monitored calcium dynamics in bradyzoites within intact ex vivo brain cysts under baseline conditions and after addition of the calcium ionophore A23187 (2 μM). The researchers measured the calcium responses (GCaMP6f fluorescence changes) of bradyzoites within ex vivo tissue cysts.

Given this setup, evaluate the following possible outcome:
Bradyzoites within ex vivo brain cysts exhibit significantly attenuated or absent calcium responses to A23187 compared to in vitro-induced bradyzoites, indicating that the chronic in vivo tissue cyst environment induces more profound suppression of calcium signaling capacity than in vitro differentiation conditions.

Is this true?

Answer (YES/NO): NO